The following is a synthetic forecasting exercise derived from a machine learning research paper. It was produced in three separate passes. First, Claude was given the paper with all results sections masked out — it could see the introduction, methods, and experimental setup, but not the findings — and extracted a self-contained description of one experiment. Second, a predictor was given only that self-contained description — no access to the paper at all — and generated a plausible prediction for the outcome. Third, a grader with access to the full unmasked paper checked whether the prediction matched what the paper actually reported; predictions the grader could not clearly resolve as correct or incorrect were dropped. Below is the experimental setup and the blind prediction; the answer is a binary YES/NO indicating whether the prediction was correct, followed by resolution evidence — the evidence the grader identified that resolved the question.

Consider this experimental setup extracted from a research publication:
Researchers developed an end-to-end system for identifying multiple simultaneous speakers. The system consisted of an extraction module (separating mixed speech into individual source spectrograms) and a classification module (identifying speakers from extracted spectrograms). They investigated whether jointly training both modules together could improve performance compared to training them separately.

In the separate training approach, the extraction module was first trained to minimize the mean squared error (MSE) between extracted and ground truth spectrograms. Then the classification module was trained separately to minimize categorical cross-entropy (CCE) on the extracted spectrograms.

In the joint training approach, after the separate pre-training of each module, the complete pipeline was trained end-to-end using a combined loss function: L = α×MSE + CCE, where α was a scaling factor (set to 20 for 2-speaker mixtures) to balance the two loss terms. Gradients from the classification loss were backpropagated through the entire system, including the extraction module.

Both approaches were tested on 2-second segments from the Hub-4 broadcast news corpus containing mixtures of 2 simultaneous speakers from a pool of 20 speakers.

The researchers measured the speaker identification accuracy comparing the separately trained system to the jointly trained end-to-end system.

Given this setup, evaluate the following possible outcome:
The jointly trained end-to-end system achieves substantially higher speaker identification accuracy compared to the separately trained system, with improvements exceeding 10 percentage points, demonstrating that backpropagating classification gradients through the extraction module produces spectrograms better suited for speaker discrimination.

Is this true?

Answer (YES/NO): NO